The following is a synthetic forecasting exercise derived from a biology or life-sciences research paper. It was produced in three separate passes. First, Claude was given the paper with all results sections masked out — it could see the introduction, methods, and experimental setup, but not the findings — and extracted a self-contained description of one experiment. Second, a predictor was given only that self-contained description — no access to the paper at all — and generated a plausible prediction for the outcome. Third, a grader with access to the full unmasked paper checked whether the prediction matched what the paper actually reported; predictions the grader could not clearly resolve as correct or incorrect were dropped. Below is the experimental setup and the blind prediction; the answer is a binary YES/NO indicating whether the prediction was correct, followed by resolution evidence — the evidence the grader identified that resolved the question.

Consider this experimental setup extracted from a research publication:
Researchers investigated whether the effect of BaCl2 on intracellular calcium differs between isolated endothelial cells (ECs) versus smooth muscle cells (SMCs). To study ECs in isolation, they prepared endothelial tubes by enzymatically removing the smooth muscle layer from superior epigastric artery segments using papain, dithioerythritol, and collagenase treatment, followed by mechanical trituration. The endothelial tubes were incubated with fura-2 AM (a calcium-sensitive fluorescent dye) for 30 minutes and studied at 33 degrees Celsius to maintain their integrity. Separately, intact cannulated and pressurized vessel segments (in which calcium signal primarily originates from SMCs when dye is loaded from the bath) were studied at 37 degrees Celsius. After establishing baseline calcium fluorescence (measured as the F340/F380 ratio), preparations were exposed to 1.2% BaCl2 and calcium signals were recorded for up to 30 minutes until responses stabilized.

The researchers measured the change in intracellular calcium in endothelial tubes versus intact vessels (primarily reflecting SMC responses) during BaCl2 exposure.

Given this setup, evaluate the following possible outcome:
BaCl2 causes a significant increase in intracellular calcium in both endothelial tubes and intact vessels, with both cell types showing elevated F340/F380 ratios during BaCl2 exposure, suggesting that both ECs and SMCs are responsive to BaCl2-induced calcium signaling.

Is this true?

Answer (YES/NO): NO